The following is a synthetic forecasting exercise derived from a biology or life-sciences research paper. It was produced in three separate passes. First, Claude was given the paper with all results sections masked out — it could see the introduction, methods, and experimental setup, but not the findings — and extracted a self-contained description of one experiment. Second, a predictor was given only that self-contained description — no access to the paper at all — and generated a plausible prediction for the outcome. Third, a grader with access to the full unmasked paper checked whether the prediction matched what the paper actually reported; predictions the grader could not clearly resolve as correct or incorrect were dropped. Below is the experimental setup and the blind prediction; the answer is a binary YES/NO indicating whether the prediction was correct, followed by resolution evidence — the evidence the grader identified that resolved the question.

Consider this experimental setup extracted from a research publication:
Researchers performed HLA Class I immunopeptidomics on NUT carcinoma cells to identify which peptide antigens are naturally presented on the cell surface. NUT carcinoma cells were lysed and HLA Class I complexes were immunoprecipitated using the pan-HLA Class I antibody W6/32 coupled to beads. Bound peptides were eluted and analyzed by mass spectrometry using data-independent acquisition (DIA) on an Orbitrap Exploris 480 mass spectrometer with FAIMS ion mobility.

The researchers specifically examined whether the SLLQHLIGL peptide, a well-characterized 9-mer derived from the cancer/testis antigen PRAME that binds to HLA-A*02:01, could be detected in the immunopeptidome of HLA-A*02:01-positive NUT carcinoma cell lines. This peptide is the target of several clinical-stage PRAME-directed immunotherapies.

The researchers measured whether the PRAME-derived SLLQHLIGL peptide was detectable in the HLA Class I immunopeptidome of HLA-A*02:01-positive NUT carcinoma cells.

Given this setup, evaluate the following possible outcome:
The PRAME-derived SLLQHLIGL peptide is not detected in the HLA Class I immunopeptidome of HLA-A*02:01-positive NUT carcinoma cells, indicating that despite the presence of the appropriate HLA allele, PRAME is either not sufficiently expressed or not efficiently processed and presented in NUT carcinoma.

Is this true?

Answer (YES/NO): NO